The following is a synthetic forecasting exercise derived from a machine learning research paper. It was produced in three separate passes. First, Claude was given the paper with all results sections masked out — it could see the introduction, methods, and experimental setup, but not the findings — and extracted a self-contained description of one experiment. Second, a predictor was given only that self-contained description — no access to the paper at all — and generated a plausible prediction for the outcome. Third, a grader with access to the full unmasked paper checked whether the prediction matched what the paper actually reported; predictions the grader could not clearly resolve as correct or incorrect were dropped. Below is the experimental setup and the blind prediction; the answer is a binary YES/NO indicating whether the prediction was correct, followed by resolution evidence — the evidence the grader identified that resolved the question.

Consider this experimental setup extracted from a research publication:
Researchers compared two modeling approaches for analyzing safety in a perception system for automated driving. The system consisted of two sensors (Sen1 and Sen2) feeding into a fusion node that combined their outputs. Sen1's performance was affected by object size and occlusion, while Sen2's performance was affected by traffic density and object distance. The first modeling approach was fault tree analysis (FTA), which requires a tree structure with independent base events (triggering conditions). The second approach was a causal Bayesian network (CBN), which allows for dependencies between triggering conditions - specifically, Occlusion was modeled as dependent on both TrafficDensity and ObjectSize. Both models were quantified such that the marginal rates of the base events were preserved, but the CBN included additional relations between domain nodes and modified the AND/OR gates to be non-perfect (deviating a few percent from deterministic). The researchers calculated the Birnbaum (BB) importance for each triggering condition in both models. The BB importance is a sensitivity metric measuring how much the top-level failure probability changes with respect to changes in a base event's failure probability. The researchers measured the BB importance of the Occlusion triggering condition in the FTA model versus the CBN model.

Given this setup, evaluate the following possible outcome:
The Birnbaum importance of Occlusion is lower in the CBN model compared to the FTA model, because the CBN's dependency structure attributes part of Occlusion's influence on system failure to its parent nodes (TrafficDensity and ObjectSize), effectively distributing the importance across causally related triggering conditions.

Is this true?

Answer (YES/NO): NO